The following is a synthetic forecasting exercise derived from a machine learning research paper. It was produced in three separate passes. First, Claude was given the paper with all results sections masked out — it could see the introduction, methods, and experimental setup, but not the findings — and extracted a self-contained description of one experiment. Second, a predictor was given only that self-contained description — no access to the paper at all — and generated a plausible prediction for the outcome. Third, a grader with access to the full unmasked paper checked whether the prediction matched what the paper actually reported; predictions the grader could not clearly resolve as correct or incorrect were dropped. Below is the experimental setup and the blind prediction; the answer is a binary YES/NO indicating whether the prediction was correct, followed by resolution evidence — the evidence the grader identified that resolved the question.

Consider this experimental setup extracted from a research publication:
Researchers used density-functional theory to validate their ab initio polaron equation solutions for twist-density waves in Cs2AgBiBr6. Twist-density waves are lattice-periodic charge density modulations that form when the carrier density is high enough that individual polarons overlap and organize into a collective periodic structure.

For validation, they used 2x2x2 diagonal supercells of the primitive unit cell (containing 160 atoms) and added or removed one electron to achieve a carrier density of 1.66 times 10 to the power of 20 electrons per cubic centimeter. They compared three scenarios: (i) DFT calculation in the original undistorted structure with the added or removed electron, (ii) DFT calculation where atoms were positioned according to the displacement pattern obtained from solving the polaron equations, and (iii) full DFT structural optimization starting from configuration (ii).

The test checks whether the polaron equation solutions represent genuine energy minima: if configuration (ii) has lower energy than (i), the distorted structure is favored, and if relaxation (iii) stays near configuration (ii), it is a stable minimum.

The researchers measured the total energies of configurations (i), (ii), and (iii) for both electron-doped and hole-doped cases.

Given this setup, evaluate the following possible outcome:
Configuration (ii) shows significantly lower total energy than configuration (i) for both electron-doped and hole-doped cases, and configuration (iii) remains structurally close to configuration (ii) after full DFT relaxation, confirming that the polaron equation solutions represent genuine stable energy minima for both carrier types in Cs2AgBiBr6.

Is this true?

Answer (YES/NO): YES